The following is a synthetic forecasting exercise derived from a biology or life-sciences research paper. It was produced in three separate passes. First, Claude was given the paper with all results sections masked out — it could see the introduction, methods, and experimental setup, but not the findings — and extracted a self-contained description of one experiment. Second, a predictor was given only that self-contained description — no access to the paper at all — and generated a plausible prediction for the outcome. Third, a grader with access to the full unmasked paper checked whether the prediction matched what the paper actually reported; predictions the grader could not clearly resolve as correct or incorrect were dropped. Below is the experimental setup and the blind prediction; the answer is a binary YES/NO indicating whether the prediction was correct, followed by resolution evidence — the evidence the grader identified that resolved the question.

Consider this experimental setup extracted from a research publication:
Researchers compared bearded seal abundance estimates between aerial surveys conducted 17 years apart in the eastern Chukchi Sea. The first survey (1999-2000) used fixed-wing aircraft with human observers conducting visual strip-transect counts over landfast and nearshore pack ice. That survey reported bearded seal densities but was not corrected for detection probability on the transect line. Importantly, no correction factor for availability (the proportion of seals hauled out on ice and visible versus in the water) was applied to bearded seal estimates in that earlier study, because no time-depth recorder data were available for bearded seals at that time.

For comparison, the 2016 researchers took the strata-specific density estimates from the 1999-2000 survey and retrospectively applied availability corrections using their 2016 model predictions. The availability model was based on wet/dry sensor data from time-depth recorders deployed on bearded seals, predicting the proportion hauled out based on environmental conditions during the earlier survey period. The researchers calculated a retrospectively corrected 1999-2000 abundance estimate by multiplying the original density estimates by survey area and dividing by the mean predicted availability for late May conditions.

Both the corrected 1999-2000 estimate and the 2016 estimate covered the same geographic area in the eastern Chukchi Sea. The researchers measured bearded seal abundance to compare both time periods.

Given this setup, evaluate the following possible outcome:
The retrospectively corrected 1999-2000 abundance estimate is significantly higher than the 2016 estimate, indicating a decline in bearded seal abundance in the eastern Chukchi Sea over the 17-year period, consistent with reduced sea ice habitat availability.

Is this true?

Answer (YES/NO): NO